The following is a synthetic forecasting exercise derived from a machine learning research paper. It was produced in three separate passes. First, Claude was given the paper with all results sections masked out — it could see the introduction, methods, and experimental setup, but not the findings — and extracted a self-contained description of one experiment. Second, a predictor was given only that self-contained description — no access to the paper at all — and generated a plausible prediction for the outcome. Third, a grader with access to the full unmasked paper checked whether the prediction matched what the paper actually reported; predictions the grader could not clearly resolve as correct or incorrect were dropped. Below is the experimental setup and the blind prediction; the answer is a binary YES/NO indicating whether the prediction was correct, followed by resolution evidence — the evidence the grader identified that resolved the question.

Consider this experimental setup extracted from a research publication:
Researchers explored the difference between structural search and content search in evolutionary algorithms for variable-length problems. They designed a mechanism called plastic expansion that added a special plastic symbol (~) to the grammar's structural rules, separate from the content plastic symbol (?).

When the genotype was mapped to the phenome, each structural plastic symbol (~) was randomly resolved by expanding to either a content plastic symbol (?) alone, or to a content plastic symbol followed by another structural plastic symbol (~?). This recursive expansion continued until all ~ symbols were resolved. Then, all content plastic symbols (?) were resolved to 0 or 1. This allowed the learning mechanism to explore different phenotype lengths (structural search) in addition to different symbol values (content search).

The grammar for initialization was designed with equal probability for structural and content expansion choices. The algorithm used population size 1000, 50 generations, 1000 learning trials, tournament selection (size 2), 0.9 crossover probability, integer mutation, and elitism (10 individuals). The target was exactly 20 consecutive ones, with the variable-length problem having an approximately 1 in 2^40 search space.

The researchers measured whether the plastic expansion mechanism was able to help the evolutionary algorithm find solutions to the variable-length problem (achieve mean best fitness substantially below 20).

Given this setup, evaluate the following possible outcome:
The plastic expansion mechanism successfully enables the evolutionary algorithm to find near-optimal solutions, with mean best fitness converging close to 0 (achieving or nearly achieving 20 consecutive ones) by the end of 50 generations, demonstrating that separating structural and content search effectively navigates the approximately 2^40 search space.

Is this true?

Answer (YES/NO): NO